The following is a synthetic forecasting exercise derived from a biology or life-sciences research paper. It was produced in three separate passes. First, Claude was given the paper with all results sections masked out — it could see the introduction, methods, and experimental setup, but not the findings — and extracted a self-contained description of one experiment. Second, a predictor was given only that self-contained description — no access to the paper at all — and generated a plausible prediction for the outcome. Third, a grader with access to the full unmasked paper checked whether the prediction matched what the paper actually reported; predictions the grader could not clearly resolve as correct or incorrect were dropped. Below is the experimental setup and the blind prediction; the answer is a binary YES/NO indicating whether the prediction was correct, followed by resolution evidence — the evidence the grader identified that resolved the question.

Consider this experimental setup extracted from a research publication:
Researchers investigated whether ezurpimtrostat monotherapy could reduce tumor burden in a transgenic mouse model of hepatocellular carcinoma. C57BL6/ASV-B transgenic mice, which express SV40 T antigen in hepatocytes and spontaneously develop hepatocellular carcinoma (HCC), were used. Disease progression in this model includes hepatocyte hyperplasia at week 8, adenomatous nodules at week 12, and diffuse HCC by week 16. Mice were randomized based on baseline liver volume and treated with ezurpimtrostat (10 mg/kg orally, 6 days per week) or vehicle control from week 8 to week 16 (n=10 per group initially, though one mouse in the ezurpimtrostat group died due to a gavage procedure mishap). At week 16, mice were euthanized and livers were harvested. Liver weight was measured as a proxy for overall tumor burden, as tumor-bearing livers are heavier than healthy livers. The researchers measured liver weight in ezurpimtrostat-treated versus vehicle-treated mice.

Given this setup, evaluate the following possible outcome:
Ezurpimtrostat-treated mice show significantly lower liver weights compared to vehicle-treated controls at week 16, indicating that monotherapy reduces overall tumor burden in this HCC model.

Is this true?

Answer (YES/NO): YES